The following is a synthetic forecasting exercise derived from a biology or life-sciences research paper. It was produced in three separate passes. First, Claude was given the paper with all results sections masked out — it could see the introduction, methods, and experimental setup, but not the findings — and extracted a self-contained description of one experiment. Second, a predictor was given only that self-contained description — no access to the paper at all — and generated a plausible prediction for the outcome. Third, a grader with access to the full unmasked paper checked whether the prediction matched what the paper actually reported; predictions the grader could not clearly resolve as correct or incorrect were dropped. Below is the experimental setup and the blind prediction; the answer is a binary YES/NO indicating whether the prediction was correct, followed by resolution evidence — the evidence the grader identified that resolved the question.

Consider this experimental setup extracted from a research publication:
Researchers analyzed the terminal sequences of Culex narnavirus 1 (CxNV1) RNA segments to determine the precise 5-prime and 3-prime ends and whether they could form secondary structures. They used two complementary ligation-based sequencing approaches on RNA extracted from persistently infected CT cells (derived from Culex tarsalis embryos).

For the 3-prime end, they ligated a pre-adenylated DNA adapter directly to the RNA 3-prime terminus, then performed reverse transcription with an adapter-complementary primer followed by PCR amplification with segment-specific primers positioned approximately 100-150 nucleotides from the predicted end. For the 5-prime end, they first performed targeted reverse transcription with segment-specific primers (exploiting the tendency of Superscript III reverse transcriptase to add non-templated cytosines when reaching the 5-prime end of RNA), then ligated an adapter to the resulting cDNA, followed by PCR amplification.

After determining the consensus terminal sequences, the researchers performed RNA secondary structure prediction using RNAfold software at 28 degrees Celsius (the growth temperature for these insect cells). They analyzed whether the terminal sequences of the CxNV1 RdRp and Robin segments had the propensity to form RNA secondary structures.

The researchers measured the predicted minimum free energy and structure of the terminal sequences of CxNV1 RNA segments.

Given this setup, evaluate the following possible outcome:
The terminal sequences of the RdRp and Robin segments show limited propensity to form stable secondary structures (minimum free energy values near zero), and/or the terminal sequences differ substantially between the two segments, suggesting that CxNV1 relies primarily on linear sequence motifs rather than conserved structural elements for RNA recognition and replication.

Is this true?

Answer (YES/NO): NO